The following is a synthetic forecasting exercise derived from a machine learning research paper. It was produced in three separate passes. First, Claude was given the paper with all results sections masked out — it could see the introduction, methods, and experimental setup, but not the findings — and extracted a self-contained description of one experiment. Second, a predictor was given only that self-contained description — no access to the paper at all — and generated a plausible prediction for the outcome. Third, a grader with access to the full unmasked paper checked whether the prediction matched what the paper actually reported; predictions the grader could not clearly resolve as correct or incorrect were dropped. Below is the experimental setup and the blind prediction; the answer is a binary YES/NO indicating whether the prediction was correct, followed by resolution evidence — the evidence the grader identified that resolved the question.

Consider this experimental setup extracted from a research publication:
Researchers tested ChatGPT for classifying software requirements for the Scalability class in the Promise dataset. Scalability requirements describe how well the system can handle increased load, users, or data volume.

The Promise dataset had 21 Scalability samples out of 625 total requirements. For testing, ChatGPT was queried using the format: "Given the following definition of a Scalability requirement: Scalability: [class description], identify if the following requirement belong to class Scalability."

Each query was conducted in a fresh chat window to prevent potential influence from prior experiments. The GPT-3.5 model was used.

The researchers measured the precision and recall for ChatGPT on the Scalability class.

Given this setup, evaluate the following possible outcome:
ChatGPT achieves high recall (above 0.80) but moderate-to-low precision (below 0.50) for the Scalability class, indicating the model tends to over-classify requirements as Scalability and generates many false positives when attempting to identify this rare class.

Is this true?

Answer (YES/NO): NO